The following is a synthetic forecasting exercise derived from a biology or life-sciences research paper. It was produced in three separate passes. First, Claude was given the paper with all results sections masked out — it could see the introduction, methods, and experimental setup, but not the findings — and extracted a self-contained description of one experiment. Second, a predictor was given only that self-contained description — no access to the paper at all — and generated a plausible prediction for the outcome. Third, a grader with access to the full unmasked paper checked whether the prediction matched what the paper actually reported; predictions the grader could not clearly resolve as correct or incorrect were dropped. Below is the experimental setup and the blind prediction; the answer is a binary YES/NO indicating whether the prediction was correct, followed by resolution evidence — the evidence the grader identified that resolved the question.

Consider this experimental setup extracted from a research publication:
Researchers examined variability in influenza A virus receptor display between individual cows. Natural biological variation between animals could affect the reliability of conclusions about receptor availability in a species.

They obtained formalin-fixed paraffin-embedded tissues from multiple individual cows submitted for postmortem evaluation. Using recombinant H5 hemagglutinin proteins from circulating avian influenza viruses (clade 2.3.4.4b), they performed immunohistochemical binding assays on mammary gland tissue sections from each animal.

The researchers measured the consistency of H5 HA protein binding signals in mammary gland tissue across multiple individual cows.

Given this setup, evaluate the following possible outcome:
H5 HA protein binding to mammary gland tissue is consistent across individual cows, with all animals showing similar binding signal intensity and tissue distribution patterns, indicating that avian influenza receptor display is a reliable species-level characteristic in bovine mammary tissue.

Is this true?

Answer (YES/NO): NO